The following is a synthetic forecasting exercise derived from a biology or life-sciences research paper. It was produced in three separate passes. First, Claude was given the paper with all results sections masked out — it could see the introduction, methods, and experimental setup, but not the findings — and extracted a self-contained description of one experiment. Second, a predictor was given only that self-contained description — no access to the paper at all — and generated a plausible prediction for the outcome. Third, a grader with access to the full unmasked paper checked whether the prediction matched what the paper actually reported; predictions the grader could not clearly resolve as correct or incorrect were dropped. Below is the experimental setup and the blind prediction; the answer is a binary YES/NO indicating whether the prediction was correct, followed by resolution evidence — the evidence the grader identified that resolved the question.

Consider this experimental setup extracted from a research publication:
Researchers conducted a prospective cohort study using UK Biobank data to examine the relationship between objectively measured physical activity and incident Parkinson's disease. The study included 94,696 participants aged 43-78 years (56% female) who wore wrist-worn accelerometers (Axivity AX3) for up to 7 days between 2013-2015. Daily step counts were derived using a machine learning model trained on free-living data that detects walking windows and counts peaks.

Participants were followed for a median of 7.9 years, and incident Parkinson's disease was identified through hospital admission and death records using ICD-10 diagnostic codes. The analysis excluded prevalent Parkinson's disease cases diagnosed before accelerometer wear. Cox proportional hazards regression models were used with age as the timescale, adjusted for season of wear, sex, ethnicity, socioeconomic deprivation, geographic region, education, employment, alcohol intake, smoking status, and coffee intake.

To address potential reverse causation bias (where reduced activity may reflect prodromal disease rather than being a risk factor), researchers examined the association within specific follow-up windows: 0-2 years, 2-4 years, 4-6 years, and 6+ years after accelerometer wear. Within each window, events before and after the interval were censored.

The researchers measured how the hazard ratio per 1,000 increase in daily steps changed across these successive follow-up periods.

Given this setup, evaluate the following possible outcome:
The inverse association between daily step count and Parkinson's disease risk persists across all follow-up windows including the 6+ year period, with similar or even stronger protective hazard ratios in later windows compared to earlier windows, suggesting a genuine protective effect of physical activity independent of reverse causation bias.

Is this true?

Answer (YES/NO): NO